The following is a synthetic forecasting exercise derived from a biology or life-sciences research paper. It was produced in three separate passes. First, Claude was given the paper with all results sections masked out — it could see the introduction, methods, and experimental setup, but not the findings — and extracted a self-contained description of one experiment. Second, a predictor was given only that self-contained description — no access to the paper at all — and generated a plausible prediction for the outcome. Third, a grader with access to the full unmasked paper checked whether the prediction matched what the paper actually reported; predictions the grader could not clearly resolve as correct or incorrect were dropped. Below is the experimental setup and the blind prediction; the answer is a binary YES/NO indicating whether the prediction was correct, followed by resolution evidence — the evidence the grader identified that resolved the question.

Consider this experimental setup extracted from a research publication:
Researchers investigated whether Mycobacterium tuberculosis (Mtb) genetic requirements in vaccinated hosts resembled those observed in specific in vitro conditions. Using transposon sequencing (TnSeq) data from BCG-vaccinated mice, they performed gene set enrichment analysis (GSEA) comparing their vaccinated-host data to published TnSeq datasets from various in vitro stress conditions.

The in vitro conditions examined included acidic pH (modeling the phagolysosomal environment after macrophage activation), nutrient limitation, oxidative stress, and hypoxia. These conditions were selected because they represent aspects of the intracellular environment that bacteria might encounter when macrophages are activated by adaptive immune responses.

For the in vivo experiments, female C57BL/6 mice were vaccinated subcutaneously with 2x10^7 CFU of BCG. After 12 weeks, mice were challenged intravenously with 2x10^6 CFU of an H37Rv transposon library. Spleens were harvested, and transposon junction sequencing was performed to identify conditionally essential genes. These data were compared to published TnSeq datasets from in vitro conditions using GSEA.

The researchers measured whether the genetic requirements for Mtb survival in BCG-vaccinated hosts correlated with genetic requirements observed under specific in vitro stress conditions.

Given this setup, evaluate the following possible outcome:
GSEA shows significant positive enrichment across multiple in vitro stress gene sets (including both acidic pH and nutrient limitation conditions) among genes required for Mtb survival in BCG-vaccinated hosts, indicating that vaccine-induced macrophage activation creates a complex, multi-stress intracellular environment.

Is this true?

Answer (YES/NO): NO